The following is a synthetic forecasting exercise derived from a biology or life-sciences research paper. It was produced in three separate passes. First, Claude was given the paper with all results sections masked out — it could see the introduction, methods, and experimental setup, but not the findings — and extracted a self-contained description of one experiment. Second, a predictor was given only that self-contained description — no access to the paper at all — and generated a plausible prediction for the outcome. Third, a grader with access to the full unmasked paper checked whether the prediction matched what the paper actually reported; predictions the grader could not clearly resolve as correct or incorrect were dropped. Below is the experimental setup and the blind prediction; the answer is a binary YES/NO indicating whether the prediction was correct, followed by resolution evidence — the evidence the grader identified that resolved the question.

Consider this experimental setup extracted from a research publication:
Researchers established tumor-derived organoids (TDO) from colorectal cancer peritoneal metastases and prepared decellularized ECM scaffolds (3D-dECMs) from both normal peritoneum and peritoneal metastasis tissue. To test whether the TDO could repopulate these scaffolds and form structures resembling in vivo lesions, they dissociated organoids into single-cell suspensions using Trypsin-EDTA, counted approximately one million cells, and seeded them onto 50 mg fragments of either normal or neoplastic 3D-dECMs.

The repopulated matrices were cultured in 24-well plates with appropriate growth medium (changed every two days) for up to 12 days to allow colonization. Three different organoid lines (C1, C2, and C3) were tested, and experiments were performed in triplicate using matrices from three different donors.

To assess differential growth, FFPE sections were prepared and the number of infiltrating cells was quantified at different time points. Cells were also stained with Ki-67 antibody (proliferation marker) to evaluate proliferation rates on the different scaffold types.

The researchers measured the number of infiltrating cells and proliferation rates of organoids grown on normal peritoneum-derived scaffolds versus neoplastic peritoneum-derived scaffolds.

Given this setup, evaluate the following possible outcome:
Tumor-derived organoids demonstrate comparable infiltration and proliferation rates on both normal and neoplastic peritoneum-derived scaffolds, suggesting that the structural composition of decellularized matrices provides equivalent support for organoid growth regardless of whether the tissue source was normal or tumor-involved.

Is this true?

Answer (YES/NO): NO